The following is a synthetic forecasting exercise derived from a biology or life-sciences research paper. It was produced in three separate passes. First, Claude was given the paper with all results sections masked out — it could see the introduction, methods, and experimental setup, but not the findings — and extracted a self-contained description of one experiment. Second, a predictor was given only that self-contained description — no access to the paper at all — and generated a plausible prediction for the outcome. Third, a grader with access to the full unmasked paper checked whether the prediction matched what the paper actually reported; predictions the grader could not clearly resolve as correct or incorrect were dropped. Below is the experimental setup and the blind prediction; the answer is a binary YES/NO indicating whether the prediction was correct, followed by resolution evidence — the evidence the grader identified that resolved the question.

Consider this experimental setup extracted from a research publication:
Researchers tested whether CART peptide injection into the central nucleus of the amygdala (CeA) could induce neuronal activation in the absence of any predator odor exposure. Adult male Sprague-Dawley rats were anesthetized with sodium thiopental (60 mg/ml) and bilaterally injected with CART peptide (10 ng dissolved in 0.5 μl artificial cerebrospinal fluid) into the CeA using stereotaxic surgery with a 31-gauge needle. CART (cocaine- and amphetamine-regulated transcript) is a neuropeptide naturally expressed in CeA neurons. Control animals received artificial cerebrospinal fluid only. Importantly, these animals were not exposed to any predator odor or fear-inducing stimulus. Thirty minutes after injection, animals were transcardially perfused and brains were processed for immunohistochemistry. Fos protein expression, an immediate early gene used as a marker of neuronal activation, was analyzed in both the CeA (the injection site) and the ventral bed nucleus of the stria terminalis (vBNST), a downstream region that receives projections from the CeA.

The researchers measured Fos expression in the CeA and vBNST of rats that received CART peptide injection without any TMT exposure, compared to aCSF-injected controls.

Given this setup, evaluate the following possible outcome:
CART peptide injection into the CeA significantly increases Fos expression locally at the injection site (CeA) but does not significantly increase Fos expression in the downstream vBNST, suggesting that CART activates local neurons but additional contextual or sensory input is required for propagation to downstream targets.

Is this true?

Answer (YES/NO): NO